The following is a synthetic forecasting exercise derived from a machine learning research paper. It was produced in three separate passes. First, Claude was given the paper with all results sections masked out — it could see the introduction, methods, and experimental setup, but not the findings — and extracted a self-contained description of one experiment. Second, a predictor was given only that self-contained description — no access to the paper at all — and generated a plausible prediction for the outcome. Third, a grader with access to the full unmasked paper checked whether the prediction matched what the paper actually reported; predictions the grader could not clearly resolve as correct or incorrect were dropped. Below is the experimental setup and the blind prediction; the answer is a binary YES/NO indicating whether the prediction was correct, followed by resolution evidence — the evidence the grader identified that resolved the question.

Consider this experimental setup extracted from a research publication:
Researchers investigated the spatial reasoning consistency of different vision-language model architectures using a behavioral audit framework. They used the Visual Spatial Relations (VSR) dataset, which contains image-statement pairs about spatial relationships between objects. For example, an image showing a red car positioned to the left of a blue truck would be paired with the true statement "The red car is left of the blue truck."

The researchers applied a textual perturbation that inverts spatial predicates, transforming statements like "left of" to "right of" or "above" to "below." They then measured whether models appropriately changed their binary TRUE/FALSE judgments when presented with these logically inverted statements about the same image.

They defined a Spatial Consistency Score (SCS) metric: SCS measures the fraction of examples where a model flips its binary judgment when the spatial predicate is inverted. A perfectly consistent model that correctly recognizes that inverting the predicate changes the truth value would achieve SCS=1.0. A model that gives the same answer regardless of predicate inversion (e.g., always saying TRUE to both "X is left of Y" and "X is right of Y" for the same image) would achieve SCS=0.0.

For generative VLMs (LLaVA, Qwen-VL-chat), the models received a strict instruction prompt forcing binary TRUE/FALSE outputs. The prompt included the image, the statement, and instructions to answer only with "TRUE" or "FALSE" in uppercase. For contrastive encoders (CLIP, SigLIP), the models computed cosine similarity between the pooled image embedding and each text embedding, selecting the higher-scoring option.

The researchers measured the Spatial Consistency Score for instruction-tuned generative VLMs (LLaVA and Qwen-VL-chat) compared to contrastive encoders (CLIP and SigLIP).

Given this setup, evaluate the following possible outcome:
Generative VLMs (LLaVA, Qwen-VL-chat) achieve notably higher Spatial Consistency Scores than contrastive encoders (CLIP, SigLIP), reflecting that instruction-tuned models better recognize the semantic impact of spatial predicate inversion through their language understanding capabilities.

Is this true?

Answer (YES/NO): NO